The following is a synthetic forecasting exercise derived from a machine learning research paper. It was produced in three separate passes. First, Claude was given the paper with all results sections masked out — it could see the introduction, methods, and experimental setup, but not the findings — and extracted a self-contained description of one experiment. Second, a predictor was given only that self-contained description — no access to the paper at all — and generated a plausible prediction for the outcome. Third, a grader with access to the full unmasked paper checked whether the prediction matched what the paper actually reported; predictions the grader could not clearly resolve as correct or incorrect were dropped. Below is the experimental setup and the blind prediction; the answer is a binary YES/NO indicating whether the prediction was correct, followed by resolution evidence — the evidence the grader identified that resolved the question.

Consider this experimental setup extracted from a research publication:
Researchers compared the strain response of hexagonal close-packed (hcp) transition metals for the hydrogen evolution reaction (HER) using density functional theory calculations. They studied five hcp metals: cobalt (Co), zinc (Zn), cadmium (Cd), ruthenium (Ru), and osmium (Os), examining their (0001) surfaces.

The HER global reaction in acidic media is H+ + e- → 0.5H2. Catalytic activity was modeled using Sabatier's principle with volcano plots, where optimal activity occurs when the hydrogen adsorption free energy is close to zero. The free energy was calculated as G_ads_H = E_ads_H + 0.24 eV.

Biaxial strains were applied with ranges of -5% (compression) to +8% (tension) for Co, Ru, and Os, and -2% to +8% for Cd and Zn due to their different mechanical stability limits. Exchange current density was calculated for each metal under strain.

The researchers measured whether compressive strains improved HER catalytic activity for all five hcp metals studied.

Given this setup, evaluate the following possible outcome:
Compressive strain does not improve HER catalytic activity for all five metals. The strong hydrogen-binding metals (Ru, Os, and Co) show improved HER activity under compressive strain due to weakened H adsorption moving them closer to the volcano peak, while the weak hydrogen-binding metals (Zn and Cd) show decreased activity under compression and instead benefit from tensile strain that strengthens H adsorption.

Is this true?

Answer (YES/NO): NO